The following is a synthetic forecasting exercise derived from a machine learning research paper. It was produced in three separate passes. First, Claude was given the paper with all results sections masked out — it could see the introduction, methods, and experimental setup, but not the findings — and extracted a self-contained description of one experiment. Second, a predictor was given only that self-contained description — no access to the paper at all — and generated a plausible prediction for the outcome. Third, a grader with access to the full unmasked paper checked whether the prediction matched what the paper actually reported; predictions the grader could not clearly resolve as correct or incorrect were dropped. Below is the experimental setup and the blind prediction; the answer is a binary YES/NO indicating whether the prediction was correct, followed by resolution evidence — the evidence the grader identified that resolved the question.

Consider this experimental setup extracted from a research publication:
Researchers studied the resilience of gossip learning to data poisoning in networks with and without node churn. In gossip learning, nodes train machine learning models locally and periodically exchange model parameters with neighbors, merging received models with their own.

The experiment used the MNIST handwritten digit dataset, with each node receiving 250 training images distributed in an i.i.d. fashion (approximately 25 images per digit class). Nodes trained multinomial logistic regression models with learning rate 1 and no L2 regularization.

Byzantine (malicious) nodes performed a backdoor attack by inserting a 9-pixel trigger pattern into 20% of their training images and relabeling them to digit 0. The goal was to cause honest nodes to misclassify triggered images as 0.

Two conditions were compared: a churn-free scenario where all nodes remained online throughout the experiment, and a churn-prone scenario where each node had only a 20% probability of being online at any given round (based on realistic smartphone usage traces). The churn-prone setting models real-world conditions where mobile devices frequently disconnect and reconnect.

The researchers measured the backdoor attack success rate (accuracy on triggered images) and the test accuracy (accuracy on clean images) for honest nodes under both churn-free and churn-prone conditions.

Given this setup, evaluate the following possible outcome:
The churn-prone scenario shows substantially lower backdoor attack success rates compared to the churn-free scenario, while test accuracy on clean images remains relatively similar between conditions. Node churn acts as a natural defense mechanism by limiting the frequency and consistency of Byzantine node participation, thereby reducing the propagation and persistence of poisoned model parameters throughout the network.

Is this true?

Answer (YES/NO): NO